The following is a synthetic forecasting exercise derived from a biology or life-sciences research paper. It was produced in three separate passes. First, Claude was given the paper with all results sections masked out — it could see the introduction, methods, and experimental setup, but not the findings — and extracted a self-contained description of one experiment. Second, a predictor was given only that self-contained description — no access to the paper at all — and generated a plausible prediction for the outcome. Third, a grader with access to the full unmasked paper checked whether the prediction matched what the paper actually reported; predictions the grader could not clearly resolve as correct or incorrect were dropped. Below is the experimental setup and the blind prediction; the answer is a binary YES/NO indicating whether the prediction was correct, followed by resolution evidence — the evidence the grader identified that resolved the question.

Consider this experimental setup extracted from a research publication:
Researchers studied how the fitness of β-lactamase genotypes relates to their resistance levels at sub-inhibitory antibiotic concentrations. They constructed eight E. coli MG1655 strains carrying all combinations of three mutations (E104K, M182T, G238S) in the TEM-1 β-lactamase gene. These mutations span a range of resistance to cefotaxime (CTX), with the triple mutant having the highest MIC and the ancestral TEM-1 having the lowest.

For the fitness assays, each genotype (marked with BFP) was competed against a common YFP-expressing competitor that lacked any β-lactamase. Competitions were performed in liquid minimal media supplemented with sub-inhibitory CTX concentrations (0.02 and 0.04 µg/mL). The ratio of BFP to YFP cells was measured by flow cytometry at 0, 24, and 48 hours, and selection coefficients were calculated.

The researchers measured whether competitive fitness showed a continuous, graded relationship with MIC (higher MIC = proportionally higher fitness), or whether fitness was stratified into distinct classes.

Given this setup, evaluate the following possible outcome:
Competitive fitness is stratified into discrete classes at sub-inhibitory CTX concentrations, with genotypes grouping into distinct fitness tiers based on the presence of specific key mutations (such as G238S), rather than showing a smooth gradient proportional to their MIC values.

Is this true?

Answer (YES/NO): YES